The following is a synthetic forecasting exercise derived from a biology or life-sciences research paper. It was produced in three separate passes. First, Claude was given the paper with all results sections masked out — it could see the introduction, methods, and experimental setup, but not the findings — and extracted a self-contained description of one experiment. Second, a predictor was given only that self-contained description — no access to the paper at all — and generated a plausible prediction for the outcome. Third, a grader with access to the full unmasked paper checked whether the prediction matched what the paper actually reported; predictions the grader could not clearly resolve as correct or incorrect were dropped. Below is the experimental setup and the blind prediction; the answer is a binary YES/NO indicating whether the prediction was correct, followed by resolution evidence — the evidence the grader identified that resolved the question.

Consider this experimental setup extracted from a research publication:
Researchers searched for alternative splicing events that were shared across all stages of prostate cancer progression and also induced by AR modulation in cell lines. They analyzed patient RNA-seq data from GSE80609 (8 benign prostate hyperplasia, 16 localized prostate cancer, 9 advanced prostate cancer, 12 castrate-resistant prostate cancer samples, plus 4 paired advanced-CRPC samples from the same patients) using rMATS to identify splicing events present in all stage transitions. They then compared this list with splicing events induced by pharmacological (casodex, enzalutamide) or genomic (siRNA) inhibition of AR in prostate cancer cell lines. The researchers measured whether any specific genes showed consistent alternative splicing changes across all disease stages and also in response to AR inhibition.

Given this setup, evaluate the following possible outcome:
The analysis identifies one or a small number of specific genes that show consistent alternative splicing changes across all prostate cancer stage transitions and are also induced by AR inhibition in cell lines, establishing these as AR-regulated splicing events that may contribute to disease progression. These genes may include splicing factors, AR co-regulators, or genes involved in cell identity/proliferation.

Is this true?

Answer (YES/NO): NO